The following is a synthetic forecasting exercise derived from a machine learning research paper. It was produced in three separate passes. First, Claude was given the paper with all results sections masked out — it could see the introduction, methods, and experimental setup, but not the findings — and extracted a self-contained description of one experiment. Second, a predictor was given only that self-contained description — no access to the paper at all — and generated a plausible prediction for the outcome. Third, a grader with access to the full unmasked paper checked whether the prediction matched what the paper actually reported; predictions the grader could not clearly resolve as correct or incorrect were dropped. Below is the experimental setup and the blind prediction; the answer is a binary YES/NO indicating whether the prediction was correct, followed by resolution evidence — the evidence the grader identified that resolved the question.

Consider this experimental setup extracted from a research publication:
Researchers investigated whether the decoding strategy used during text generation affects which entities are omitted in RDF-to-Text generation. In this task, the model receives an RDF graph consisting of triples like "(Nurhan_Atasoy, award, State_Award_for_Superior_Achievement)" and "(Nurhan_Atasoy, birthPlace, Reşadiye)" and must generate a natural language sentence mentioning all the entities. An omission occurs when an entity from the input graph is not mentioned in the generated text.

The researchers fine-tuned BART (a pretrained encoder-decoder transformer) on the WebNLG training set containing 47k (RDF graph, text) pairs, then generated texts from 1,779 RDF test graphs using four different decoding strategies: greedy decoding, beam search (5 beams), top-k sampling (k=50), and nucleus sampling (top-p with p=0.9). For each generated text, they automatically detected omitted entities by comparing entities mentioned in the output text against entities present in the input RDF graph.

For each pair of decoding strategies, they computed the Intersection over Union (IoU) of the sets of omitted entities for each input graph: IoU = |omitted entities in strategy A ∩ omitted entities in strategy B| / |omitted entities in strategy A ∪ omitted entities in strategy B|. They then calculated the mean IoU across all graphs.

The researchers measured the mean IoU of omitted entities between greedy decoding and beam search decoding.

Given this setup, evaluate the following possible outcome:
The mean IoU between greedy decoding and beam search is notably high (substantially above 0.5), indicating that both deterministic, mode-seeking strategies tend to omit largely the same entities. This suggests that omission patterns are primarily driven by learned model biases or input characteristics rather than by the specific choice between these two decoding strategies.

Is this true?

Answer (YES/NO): YES